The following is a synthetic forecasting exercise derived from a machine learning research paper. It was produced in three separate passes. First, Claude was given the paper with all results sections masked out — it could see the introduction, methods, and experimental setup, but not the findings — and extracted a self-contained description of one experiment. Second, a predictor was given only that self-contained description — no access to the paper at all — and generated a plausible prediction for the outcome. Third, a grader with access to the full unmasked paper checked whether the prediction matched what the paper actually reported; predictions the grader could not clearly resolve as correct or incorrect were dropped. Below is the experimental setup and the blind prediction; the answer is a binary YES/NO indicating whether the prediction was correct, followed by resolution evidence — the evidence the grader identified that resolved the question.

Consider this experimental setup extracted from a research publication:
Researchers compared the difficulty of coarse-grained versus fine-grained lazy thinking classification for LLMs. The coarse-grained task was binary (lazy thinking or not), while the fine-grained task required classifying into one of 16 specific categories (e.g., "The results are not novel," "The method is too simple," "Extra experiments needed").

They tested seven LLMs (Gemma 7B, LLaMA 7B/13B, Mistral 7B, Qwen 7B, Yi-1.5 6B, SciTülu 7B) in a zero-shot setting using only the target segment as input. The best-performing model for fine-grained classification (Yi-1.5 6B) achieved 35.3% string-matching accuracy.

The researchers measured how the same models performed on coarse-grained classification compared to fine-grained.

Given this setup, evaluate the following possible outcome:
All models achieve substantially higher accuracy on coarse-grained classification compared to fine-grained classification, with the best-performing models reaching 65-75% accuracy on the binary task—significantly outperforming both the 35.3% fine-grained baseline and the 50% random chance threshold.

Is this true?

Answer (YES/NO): YES